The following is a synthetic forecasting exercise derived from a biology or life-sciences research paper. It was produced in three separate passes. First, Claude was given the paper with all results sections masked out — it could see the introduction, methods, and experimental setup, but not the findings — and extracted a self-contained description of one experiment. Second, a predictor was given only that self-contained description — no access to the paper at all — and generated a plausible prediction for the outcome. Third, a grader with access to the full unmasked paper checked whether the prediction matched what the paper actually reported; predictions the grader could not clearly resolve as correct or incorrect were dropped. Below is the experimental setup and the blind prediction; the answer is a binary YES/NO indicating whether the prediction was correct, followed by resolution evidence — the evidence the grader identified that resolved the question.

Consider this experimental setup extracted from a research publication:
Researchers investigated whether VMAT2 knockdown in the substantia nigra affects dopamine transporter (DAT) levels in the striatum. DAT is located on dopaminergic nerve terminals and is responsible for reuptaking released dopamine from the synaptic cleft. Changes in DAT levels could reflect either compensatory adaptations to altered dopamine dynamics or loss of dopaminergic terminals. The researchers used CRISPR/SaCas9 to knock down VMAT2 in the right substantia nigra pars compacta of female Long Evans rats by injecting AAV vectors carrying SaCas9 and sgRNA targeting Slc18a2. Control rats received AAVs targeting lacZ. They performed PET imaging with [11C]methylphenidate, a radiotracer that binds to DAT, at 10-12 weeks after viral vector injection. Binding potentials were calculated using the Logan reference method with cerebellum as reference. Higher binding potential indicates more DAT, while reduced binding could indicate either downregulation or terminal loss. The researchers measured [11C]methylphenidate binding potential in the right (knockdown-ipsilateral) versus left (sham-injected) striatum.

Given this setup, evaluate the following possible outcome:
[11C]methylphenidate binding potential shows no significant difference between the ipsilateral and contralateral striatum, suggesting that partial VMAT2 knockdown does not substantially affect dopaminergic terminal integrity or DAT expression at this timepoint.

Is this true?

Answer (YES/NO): YES